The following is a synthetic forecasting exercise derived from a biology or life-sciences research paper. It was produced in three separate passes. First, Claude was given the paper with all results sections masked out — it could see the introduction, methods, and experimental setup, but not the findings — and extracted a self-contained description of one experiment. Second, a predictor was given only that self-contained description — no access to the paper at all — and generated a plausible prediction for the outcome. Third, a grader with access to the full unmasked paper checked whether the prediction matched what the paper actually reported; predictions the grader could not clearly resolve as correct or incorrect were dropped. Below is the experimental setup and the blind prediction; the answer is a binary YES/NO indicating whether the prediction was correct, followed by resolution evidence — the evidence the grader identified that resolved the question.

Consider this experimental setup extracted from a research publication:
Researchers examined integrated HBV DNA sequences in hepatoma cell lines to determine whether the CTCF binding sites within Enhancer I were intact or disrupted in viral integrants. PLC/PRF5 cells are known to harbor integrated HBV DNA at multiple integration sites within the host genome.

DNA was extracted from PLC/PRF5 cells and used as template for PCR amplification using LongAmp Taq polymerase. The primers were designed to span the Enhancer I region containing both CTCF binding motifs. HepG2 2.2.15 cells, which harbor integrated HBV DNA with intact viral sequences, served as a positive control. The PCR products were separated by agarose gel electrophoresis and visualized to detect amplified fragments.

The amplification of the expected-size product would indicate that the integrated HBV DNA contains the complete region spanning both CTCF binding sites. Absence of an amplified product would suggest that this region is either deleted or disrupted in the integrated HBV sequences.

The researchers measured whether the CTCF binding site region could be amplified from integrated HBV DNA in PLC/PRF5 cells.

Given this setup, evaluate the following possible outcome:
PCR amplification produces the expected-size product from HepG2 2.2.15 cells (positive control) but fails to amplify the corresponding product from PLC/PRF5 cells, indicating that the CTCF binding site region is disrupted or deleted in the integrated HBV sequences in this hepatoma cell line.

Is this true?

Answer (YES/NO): NO